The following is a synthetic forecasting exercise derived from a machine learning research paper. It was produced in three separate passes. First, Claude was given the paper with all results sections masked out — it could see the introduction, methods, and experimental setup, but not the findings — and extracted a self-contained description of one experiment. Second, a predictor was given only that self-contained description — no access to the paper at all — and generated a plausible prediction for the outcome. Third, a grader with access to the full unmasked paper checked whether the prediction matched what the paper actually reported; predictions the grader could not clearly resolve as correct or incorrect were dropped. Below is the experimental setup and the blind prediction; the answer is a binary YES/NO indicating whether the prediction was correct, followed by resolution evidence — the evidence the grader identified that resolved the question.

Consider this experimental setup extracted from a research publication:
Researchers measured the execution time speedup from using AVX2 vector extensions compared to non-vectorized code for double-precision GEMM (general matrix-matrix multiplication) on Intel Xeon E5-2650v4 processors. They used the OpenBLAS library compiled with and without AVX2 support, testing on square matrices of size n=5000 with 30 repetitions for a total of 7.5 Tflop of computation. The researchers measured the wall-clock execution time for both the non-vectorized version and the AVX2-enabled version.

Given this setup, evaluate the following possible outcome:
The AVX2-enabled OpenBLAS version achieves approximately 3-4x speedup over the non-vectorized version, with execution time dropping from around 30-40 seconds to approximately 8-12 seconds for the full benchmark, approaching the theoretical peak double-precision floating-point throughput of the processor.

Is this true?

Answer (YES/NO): NO